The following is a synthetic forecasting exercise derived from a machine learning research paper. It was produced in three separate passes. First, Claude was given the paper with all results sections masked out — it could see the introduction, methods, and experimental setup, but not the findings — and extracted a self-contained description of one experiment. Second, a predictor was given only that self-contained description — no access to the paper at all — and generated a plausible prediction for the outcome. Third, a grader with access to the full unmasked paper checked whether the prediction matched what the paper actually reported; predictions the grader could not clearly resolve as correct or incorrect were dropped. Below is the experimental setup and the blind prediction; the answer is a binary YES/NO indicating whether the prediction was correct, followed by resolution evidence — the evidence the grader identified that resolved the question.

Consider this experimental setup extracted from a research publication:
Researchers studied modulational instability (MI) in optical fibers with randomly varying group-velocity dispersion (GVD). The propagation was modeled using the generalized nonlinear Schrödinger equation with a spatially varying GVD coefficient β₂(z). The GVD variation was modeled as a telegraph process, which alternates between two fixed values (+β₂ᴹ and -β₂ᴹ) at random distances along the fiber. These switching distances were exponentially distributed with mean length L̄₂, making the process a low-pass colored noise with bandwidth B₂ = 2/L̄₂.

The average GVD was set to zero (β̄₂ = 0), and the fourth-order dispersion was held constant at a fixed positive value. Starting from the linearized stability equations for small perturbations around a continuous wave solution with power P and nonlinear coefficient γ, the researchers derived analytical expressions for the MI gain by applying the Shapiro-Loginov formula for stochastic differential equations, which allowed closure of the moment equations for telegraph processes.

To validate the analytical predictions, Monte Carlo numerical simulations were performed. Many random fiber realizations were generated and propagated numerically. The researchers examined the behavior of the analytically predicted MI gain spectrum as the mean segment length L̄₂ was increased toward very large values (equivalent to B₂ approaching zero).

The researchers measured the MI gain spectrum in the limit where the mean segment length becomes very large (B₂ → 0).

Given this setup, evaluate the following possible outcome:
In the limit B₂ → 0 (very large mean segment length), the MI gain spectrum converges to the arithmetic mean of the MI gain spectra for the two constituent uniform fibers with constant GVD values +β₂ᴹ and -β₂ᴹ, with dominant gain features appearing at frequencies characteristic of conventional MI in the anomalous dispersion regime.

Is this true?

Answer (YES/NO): NO